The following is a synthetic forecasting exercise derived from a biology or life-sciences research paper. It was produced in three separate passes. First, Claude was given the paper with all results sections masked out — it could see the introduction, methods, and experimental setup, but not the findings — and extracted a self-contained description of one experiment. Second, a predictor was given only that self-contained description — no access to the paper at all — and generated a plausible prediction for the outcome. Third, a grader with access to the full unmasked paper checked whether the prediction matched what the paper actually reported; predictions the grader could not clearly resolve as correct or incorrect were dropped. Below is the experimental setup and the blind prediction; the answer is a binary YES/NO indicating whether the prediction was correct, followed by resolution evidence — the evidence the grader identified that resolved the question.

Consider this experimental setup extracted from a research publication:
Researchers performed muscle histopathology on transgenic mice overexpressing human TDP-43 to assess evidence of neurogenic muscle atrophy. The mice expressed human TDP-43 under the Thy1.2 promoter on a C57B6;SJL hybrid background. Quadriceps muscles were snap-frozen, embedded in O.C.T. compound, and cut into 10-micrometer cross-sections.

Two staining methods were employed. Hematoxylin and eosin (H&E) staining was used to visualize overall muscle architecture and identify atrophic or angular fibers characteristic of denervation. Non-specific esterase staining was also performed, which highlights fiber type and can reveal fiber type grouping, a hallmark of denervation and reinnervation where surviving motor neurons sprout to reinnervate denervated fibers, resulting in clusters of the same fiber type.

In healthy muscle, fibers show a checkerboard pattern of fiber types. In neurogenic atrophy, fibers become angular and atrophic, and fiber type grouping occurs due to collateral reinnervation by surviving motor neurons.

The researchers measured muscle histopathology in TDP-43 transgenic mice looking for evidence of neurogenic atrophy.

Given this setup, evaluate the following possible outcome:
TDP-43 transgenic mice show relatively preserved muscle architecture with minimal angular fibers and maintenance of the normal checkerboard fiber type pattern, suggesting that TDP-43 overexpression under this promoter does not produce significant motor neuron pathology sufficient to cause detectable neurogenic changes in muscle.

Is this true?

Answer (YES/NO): NO